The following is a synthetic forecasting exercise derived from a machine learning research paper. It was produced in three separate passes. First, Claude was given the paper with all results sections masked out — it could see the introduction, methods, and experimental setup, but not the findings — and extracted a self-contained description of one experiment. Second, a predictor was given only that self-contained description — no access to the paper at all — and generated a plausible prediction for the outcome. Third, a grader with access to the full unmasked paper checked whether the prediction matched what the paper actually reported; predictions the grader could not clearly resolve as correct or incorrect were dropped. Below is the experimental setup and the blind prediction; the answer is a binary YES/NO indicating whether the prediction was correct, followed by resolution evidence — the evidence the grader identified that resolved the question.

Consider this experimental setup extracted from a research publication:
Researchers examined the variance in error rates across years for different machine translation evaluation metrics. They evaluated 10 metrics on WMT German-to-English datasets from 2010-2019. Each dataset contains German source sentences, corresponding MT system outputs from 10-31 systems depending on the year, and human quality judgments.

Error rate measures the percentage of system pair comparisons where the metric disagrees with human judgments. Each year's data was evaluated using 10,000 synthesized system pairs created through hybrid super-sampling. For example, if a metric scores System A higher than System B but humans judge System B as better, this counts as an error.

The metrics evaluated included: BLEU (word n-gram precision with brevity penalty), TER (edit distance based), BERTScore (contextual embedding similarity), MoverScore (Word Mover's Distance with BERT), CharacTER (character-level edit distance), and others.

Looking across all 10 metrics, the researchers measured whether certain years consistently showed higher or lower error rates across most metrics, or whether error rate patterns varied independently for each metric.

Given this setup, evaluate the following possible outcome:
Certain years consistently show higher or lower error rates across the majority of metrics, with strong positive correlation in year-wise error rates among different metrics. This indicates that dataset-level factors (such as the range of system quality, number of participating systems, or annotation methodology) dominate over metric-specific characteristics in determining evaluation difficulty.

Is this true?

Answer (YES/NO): NO